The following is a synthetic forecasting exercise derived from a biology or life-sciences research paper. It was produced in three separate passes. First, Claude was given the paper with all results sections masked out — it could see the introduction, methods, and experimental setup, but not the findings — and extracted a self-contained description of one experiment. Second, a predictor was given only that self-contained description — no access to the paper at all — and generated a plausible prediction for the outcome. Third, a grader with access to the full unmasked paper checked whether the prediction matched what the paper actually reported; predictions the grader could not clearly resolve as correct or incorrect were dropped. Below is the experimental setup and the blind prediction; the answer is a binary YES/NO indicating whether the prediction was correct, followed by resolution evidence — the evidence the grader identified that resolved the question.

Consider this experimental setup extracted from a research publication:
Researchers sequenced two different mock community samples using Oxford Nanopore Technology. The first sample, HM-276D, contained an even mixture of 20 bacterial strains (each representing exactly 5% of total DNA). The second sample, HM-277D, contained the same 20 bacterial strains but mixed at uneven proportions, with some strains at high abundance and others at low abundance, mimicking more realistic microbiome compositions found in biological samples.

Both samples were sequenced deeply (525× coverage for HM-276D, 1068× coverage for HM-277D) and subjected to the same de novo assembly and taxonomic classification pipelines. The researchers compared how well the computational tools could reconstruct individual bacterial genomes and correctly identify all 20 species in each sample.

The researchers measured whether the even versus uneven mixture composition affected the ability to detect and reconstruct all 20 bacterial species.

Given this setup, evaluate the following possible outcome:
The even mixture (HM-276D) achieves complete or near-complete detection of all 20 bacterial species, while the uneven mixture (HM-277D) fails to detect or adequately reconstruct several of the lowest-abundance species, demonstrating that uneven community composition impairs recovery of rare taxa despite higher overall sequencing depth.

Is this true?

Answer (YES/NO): YES